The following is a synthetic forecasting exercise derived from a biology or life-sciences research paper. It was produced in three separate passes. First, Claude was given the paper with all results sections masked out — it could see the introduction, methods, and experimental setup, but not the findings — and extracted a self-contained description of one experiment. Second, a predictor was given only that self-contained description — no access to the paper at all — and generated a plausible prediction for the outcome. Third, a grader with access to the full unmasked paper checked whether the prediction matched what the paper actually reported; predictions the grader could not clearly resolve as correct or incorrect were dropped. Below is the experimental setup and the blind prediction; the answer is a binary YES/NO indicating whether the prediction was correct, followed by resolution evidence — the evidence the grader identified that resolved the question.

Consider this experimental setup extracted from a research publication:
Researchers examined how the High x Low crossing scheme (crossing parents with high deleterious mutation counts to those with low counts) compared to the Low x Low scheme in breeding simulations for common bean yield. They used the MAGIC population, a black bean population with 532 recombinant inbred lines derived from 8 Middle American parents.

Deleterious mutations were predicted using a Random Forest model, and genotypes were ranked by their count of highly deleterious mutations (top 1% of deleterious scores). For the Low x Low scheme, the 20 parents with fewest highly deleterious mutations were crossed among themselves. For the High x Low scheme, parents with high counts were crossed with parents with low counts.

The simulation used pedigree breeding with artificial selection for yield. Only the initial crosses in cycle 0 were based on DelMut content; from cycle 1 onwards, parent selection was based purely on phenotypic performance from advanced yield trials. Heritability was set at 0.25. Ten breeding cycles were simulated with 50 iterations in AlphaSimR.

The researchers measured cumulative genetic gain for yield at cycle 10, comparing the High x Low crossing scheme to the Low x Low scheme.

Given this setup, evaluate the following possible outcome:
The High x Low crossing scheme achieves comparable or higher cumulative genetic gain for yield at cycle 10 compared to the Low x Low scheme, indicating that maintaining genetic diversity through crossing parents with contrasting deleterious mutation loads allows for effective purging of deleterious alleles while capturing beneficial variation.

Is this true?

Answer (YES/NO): YES